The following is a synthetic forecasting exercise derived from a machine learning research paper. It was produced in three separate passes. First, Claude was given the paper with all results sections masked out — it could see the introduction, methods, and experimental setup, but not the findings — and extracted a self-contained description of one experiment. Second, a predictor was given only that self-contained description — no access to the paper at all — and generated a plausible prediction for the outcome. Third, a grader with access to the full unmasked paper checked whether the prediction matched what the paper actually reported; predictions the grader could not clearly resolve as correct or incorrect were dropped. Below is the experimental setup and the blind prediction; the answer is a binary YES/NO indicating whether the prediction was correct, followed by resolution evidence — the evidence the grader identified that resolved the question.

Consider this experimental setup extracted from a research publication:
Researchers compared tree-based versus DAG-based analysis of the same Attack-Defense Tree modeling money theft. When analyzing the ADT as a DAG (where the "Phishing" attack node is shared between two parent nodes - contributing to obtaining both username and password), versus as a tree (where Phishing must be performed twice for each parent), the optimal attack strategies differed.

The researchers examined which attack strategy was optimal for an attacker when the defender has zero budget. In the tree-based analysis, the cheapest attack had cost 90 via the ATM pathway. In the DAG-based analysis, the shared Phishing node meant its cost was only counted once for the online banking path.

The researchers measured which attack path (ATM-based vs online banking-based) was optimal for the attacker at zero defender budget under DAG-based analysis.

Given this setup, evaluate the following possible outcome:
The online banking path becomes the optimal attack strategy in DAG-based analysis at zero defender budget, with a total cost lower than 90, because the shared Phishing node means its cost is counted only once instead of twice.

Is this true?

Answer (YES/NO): YES